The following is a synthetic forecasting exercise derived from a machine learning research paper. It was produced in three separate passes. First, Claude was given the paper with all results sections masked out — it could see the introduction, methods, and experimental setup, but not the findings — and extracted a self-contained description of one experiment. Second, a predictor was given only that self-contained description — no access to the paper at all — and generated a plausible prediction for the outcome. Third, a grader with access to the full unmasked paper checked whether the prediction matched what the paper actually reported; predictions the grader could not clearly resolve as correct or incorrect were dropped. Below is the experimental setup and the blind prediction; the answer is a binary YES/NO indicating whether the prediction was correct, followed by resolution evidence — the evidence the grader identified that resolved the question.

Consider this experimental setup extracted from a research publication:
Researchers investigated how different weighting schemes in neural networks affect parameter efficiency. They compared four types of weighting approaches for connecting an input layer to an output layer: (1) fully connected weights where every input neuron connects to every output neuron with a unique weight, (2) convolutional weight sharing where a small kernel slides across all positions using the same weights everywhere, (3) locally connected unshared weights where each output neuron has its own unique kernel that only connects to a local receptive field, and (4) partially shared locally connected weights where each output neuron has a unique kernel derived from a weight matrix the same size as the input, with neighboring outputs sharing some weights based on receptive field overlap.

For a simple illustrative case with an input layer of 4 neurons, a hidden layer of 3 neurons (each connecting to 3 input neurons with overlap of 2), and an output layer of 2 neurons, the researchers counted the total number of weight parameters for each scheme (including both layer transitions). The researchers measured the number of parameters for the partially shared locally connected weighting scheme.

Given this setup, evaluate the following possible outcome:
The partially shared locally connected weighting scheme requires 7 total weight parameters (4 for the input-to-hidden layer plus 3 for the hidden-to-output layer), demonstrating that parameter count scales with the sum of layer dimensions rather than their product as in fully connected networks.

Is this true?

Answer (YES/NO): NO